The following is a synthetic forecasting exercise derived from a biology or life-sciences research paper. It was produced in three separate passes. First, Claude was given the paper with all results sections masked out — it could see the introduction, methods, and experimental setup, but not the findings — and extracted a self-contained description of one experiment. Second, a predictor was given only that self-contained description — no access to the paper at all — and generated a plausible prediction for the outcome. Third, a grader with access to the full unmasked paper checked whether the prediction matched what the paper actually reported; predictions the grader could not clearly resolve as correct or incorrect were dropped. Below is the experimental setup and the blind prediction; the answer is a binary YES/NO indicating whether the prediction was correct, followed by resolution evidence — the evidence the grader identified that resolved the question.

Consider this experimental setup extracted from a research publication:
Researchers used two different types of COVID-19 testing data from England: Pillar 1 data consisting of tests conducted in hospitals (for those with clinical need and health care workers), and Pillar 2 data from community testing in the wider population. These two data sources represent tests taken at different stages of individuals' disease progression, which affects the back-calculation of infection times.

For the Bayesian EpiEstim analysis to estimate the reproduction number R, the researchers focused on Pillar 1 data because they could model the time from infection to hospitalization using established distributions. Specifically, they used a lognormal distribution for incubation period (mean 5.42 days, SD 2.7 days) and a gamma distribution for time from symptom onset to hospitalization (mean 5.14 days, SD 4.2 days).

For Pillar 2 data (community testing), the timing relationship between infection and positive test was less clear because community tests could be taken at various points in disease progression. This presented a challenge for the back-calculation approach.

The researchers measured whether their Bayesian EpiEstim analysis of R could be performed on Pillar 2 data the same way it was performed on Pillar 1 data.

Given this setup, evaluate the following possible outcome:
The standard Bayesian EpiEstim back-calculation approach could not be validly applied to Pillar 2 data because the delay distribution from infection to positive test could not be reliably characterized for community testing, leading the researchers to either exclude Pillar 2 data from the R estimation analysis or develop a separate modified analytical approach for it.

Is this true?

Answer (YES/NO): YES